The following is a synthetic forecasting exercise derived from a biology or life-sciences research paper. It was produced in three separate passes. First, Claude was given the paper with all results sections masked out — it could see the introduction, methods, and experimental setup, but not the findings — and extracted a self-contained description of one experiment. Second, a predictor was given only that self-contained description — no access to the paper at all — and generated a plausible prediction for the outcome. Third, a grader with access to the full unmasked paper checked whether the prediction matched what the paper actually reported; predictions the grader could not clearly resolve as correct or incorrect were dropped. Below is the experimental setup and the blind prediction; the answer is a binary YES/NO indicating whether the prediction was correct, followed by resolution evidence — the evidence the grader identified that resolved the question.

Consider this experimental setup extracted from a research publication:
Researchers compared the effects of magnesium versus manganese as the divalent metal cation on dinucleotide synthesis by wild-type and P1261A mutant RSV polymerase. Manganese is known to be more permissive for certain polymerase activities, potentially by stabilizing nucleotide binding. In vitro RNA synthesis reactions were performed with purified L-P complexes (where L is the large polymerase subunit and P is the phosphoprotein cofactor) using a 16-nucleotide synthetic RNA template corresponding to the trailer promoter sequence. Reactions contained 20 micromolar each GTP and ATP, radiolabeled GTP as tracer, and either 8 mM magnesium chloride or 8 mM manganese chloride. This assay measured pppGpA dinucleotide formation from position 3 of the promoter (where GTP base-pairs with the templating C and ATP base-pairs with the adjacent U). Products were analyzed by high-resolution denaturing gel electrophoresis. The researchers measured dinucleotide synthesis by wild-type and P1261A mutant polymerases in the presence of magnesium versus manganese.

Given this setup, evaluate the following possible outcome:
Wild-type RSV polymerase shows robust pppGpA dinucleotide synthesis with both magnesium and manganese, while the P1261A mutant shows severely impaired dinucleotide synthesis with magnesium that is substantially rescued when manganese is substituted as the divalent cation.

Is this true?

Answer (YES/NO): YES